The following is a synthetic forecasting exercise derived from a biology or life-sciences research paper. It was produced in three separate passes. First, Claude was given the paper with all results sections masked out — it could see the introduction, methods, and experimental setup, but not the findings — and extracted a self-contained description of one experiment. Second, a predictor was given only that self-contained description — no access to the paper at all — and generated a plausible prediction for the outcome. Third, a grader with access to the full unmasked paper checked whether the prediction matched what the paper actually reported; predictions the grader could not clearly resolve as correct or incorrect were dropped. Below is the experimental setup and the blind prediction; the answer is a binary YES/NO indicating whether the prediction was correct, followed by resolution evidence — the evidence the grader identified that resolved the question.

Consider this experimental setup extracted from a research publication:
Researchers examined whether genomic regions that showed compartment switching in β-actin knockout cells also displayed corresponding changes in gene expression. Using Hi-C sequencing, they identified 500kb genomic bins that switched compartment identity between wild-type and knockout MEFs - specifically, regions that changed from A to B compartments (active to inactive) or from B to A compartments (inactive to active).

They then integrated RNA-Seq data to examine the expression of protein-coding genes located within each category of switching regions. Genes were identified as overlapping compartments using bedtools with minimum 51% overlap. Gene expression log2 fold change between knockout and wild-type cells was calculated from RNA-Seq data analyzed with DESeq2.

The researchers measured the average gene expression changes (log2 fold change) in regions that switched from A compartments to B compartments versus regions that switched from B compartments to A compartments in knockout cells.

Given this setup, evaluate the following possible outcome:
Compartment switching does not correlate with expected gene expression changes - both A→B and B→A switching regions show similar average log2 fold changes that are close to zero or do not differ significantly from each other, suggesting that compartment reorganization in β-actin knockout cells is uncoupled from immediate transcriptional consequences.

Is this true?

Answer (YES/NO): NO